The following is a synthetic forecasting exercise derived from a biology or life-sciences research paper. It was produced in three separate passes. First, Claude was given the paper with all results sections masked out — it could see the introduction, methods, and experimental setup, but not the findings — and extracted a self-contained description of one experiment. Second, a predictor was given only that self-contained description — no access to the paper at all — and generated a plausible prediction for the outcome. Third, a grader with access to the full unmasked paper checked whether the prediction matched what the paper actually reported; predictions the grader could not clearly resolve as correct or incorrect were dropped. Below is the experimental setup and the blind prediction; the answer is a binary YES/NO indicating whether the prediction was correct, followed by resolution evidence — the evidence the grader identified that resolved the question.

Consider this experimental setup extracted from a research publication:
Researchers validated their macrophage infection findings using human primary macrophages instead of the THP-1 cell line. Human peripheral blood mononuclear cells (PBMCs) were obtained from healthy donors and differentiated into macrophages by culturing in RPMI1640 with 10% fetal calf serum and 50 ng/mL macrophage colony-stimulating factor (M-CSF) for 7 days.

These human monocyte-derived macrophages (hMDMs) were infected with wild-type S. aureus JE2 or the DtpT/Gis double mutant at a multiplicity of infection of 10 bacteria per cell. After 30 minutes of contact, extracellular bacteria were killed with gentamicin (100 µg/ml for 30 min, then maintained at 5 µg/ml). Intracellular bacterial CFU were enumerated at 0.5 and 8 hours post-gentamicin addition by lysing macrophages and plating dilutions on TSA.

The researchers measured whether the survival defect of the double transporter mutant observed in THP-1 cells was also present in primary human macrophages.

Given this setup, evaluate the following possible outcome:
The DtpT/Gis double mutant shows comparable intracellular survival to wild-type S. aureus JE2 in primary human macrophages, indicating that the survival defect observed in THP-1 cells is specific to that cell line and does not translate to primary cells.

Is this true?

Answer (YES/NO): NO